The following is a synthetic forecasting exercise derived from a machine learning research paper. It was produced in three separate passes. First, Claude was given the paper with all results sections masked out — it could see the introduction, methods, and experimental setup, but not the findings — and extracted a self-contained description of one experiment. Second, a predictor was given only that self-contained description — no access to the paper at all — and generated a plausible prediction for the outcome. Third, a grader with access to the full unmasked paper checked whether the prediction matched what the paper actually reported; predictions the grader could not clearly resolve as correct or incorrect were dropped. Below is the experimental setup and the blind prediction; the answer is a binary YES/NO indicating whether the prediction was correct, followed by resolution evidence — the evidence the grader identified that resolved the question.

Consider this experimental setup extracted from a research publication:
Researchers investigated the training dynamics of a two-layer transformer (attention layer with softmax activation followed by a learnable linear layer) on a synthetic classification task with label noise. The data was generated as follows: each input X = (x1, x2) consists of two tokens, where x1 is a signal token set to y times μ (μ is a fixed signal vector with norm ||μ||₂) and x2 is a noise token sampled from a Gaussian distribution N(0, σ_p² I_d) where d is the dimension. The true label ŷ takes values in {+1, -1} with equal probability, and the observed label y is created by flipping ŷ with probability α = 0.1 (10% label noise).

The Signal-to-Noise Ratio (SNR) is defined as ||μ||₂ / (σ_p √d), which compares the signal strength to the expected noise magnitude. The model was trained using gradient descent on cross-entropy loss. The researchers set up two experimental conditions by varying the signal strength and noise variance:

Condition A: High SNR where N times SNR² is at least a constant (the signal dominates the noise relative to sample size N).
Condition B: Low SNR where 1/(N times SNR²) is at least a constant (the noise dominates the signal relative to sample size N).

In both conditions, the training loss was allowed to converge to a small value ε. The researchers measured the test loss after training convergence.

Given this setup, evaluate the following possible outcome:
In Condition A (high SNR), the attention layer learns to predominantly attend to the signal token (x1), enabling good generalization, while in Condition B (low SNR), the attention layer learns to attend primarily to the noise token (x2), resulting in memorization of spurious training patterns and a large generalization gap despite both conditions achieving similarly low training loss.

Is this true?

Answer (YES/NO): YES